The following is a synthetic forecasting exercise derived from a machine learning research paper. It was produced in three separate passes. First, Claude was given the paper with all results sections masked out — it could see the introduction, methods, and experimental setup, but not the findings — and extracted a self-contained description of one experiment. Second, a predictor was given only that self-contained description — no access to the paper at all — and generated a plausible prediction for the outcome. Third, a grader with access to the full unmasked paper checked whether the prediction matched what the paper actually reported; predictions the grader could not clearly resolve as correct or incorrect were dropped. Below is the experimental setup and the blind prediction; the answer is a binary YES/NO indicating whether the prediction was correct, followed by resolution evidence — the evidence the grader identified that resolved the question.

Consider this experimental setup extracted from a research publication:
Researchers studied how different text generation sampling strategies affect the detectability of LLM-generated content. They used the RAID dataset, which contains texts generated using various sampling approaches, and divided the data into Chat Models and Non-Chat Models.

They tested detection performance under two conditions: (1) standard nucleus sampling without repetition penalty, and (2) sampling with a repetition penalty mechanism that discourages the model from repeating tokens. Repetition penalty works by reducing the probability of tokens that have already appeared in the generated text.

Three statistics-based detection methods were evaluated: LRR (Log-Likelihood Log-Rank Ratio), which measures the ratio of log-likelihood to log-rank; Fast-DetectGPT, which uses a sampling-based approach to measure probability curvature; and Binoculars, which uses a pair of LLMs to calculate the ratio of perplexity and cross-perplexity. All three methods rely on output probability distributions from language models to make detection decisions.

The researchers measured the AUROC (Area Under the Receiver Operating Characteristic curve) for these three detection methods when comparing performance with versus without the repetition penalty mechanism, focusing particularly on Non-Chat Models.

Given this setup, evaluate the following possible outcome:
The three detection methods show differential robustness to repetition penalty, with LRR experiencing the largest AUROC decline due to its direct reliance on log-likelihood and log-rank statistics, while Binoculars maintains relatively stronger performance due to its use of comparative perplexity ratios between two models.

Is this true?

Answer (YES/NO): NO